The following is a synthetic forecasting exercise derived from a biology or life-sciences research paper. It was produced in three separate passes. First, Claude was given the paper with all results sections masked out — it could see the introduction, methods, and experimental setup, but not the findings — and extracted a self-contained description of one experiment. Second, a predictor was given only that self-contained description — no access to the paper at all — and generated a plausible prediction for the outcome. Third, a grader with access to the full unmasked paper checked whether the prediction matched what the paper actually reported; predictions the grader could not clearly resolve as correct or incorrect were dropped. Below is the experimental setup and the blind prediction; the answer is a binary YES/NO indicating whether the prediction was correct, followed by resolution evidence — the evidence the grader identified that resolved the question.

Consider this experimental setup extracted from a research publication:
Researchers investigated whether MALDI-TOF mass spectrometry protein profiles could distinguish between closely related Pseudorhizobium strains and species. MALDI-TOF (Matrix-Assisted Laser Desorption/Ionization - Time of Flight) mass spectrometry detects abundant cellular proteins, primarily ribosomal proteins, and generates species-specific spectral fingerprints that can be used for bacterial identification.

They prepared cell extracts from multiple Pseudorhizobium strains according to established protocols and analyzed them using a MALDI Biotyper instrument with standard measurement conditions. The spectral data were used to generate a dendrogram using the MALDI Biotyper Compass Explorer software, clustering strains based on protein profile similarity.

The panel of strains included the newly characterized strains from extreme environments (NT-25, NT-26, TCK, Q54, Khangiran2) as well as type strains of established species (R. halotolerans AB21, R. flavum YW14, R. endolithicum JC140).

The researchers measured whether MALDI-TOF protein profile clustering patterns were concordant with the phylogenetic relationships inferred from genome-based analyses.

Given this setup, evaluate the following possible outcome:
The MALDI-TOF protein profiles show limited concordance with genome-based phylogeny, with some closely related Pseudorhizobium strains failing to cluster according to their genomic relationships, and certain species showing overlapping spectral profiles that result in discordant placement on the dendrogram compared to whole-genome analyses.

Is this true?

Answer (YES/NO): NO